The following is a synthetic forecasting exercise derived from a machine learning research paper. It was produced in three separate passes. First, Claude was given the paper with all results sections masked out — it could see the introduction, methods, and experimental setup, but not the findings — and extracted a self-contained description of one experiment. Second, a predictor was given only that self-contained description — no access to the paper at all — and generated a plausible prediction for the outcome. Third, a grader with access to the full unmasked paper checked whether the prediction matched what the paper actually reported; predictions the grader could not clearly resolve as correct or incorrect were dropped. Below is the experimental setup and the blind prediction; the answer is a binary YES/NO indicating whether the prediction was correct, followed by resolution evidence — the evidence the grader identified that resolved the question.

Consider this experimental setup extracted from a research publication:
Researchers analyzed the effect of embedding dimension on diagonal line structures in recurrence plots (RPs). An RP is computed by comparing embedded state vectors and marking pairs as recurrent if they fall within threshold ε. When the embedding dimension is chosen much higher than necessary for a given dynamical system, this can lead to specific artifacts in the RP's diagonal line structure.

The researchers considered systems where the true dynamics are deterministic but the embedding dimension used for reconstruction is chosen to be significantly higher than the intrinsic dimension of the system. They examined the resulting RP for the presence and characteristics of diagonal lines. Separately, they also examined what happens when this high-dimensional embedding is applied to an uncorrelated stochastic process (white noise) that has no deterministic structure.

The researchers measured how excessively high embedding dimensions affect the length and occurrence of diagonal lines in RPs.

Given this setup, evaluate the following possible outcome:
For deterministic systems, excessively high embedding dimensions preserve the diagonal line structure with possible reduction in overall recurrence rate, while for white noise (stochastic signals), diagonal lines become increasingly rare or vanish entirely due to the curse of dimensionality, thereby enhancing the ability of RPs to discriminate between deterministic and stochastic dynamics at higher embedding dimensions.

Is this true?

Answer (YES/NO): NO